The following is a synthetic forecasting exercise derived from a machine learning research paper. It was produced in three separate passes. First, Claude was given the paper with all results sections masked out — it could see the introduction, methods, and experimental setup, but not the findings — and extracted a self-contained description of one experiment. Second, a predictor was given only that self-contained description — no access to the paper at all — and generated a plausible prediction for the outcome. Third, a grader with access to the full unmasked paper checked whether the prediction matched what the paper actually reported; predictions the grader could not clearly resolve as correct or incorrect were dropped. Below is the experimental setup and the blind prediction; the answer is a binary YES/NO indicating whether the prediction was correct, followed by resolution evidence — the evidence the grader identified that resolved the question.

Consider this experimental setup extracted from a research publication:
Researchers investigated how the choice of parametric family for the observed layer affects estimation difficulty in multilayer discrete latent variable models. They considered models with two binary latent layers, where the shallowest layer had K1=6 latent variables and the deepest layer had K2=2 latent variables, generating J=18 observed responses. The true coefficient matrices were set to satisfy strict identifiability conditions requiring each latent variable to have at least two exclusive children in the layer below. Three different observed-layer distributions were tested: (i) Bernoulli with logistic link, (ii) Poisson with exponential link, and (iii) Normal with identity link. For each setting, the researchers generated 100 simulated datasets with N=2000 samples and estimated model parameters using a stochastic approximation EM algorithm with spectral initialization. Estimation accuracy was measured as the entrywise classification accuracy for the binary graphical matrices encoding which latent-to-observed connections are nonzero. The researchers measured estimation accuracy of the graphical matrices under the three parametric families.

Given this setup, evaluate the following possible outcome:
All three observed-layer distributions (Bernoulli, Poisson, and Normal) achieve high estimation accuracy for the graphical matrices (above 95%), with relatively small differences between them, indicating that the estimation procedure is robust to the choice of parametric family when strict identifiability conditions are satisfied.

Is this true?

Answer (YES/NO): NO